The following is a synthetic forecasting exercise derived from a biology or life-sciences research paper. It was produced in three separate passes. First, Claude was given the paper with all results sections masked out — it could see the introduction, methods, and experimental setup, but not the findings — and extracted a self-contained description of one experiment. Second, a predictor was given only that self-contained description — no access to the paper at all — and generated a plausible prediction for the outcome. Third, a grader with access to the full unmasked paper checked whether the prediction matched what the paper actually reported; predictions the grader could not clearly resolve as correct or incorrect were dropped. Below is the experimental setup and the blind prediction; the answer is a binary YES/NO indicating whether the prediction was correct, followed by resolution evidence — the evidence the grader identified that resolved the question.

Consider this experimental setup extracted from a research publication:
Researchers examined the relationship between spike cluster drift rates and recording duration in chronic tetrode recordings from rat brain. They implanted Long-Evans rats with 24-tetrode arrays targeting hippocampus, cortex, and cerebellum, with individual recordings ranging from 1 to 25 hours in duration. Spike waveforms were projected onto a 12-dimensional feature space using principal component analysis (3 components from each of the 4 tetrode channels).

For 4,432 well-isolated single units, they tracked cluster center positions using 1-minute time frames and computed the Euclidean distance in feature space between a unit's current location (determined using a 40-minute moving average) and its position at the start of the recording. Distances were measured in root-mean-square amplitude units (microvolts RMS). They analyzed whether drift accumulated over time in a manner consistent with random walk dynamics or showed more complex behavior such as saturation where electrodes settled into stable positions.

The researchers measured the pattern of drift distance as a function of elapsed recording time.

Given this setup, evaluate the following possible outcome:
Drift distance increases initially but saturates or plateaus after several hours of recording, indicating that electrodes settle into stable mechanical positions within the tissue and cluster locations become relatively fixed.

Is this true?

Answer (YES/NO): NO